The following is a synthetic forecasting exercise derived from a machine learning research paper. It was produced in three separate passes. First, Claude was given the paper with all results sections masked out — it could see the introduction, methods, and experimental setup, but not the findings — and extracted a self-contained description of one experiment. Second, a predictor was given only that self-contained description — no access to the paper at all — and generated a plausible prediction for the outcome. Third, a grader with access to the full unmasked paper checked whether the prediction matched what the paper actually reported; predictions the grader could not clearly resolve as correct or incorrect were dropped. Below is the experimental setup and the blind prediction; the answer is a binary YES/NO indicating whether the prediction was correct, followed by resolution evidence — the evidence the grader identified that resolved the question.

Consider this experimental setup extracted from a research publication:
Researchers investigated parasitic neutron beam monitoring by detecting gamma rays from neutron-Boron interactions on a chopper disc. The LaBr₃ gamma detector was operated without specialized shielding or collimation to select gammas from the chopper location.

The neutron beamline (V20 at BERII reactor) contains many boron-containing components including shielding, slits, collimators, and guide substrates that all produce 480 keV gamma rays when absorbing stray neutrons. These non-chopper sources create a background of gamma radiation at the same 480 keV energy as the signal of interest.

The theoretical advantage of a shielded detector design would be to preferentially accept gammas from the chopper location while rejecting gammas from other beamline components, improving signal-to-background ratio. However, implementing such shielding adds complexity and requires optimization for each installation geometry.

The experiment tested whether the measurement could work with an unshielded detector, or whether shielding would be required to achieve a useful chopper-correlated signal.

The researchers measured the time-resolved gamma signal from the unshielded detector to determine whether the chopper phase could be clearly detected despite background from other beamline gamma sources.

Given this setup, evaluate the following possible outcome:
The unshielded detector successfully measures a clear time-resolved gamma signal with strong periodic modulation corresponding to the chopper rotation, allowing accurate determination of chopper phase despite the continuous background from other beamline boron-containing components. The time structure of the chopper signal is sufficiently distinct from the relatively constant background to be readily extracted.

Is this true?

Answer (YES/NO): YES